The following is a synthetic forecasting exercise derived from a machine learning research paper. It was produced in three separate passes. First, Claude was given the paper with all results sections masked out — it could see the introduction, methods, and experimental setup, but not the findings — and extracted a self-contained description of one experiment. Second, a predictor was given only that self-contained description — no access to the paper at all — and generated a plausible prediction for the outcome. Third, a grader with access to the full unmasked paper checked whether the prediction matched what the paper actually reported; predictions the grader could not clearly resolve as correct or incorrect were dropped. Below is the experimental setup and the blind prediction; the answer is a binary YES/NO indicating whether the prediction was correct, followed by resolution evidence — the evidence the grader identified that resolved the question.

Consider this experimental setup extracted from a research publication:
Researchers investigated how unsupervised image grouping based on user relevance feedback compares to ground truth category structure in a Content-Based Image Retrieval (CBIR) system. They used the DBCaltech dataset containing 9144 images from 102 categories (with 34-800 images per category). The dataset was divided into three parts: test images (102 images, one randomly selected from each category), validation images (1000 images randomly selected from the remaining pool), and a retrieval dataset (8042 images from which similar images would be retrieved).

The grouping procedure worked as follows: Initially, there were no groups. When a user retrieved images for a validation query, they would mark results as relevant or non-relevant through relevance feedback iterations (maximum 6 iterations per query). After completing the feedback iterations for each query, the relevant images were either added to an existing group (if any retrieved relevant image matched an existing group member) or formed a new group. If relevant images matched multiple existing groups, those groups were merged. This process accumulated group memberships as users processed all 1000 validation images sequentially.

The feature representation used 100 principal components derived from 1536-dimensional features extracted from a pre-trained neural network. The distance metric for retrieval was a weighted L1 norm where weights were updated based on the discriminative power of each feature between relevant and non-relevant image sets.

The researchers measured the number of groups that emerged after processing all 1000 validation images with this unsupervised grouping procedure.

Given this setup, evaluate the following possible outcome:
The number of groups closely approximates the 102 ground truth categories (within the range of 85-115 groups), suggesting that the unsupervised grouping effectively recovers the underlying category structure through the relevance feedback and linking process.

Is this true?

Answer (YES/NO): NO